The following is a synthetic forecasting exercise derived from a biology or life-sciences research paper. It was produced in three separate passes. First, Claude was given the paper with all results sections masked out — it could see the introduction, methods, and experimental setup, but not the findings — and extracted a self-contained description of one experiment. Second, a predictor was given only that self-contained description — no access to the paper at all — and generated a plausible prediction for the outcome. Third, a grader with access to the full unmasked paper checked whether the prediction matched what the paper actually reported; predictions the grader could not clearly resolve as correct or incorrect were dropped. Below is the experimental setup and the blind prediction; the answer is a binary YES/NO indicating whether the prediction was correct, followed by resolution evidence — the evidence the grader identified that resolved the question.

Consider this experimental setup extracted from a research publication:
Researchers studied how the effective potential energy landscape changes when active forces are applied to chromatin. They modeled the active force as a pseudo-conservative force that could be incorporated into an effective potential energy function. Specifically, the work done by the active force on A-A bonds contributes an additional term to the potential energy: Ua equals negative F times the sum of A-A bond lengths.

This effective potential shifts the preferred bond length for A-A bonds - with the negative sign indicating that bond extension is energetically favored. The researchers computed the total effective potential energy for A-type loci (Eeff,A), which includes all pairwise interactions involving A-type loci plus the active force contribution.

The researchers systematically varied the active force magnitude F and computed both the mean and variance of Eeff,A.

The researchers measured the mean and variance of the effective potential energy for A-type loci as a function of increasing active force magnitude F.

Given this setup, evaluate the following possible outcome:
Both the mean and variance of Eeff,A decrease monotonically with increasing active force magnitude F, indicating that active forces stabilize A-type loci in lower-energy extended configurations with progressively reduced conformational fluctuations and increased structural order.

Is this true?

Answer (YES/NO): NO